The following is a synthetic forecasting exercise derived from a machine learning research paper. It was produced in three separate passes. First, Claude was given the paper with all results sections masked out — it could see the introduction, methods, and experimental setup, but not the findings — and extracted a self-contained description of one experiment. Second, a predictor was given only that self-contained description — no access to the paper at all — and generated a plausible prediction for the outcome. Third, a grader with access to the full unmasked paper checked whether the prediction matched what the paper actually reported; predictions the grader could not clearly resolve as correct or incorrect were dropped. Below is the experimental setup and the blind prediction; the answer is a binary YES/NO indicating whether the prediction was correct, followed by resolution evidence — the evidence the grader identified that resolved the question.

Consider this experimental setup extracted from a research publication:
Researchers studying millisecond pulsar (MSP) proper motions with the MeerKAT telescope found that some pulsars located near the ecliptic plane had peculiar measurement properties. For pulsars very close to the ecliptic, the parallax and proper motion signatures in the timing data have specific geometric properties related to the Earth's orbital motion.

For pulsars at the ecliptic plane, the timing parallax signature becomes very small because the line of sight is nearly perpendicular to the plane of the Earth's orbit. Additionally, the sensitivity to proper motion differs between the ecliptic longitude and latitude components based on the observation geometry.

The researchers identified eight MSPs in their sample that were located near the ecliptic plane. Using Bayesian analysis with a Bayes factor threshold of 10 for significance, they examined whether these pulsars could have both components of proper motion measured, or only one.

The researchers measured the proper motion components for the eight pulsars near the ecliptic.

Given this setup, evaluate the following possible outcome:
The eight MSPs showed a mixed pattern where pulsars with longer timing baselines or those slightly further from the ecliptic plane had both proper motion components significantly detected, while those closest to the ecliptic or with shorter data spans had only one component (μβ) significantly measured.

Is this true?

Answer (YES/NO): NO